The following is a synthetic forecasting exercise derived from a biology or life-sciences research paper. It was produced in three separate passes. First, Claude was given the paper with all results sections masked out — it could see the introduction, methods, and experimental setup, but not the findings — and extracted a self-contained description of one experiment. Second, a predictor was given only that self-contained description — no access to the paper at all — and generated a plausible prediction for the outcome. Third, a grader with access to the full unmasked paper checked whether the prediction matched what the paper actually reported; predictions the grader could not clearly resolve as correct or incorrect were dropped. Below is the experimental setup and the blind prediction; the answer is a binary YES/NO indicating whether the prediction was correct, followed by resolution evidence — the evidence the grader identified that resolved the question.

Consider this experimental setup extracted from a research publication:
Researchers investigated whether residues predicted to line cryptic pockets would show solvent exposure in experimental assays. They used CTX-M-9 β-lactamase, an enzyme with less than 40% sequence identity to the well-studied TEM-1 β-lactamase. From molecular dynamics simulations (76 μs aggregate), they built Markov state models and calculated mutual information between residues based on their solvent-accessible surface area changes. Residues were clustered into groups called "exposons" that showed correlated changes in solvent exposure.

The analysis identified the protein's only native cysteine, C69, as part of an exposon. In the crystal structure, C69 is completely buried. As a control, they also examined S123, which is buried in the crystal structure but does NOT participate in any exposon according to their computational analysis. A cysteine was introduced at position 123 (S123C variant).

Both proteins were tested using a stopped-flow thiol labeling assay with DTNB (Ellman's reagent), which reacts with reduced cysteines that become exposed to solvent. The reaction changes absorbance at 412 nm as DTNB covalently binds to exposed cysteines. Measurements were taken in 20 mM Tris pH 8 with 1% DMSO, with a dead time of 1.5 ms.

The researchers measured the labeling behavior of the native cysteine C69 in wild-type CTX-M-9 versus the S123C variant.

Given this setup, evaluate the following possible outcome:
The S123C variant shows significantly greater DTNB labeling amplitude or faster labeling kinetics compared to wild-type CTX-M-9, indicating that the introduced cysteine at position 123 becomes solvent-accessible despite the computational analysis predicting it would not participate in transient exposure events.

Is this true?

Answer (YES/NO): NO